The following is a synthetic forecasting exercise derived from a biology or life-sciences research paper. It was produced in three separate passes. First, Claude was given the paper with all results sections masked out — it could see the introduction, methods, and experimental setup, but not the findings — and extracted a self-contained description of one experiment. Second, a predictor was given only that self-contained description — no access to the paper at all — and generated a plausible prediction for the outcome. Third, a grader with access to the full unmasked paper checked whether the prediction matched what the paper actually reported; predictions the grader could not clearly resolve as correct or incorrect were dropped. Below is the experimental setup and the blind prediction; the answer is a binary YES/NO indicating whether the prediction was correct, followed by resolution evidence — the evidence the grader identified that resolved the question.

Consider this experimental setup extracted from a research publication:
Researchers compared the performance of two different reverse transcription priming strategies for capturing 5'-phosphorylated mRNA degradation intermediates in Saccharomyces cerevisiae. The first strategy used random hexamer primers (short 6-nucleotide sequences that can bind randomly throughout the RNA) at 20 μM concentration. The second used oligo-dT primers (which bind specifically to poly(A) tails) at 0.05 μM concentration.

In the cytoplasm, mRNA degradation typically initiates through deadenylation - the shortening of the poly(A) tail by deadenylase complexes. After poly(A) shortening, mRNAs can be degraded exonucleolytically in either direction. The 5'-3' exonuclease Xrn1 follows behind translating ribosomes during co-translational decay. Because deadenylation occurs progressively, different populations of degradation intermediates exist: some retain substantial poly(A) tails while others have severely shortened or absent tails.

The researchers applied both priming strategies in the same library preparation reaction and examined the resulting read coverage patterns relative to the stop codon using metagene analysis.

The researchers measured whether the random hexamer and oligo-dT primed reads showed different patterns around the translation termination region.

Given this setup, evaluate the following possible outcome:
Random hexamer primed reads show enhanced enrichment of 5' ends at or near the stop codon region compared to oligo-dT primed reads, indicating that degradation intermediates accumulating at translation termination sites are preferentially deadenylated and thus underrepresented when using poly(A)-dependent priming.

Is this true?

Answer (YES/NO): NO